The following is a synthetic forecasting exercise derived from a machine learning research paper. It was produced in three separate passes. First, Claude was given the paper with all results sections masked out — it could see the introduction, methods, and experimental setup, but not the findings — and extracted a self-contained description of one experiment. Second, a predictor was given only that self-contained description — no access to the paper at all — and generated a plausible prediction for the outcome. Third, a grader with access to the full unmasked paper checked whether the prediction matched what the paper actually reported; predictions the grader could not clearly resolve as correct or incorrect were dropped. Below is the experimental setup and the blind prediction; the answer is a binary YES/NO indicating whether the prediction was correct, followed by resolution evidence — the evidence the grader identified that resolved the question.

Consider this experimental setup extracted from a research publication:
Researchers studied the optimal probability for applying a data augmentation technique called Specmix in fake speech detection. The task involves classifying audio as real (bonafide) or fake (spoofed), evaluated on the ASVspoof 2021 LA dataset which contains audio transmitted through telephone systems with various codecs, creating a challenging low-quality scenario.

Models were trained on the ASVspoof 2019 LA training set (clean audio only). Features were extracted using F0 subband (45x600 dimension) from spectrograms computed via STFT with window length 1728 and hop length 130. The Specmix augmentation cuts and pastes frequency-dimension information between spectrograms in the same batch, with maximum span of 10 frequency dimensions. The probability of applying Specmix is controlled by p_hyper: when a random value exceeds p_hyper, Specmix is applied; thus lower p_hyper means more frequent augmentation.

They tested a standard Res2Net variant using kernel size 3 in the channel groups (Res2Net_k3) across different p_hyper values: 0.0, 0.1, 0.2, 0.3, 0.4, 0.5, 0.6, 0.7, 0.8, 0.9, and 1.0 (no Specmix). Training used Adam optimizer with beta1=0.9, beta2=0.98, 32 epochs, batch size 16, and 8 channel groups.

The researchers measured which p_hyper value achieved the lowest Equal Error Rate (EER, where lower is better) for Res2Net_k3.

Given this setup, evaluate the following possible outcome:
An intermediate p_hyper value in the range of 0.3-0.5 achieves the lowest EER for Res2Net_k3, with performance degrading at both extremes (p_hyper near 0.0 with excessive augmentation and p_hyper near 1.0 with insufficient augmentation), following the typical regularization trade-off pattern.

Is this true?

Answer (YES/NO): YES